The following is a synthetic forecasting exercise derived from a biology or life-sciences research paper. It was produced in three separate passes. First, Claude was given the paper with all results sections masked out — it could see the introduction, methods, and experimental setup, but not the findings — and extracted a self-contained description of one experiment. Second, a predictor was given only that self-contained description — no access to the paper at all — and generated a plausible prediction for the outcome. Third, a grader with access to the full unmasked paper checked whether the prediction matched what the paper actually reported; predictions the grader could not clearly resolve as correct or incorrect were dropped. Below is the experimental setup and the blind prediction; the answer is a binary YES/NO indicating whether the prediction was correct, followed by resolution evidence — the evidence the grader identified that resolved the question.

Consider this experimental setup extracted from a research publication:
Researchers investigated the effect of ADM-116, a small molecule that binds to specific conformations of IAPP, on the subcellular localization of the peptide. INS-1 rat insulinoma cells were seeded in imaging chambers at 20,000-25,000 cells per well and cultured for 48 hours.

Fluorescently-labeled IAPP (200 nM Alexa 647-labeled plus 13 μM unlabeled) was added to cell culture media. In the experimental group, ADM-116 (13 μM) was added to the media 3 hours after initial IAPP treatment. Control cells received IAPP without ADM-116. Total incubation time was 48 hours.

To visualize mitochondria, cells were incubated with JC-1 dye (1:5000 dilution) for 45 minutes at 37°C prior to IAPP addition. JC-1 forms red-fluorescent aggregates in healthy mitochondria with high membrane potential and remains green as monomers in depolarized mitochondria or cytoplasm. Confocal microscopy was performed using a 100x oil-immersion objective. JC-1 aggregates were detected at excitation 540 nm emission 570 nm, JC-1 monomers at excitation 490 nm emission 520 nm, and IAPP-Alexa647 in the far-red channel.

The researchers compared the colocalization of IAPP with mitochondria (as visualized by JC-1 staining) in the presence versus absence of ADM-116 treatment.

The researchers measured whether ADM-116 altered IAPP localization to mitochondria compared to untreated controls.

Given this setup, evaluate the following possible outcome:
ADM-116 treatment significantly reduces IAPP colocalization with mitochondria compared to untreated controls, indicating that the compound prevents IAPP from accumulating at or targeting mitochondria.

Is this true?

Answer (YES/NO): NO